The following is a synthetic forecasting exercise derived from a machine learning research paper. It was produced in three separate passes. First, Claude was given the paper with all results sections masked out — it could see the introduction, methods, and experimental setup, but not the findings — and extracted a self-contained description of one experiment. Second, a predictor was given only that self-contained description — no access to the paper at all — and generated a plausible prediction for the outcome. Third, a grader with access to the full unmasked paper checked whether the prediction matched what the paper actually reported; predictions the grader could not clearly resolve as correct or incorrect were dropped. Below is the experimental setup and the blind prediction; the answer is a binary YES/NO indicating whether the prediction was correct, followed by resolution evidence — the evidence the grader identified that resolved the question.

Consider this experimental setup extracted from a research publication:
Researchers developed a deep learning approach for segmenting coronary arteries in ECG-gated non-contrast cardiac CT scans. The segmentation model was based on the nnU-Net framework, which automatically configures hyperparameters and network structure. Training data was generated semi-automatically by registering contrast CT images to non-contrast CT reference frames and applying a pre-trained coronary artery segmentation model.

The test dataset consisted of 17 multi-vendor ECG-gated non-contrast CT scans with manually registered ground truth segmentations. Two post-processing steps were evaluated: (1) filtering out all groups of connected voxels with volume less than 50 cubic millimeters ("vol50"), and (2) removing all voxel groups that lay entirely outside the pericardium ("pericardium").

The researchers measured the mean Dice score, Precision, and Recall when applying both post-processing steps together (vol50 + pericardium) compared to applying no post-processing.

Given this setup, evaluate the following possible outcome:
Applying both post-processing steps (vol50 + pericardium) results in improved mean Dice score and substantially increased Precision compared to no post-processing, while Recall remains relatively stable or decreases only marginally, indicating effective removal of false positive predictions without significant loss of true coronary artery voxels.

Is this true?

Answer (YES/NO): YES